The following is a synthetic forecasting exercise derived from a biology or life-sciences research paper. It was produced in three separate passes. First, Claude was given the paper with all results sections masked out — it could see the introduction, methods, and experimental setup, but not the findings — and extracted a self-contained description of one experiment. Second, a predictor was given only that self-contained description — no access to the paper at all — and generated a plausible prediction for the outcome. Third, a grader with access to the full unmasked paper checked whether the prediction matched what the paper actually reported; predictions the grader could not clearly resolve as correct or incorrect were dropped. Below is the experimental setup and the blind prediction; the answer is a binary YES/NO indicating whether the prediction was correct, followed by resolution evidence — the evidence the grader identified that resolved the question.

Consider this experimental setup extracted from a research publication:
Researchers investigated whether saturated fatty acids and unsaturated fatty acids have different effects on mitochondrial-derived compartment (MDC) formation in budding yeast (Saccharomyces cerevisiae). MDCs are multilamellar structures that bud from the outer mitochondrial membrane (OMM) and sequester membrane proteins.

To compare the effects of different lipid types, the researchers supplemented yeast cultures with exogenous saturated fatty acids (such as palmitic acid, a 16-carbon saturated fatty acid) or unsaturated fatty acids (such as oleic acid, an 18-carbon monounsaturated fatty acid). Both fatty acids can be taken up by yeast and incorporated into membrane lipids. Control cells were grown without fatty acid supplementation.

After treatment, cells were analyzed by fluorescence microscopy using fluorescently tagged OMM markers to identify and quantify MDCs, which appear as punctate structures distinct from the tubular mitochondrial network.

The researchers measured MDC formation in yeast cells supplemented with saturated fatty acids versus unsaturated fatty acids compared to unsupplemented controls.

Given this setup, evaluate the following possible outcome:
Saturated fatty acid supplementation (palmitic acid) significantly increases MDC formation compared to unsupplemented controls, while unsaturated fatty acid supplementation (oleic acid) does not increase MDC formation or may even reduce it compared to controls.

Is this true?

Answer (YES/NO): NO